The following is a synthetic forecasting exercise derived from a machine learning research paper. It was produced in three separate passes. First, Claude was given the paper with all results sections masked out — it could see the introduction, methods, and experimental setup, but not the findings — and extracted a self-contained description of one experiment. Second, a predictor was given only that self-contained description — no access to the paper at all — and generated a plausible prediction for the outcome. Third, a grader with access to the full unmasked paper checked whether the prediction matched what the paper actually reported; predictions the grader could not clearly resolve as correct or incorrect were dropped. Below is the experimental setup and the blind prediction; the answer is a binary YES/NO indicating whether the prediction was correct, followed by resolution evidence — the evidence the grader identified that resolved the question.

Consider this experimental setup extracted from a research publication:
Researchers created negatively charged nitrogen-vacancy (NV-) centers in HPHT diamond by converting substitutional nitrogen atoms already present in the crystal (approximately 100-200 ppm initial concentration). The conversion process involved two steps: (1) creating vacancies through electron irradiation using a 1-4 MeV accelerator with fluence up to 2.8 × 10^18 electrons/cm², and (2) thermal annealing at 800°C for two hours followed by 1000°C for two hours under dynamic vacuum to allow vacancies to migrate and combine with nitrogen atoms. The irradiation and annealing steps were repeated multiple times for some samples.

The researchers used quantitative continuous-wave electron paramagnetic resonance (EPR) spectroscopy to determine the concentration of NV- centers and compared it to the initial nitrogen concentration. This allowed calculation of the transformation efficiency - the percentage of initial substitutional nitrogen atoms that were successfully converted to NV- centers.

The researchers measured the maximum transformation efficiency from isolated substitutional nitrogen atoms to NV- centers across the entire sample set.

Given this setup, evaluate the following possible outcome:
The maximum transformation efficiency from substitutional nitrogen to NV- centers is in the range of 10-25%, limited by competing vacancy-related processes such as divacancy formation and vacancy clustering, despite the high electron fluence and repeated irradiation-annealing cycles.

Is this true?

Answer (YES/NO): YES